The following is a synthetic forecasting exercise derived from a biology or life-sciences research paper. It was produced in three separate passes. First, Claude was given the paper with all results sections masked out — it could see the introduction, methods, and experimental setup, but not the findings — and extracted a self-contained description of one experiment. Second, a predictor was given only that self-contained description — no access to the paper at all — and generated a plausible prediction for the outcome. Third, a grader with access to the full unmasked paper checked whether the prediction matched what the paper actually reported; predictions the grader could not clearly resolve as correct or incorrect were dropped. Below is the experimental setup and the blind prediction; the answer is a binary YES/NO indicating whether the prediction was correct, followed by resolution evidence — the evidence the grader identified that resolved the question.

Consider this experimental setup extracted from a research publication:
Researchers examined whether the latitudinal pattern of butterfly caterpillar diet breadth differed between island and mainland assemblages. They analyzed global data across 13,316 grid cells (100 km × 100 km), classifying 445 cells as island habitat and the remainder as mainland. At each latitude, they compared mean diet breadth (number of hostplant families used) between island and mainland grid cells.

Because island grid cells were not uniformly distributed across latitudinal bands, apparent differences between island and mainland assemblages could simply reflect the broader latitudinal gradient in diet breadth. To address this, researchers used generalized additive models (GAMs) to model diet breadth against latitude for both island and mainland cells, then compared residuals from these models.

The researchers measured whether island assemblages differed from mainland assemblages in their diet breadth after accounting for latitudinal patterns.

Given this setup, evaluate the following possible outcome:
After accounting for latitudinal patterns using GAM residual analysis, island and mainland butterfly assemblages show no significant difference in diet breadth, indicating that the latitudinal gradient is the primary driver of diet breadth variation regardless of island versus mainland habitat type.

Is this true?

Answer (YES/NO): NO